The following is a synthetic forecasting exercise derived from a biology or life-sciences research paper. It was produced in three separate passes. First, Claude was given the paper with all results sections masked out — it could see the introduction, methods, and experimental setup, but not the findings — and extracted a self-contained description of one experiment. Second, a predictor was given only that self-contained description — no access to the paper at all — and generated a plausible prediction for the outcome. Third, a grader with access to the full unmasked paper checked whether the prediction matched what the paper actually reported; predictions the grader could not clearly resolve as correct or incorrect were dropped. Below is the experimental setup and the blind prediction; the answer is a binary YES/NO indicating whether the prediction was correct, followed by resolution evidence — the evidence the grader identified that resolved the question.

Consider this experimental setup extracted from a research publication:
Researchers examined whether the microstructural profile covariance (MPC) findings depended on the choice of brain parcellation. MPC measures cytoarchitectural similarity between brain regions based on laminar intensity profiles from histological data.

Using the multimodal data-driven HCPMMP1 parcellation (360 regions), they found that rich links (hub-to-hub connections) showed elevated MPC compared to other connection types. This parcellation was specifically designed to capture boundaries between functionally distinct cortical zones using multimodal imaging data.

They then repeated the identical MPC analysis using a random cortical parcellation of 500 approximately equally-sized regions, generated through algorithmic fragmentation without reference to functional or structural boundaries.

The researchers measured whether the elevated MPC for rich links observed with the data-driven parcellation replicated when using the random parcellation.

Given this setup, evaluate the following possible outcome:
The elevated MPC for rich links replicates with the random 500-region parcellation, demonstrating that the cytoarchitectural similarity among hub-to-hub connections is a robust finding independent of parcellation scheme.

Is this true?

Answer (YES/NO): NO